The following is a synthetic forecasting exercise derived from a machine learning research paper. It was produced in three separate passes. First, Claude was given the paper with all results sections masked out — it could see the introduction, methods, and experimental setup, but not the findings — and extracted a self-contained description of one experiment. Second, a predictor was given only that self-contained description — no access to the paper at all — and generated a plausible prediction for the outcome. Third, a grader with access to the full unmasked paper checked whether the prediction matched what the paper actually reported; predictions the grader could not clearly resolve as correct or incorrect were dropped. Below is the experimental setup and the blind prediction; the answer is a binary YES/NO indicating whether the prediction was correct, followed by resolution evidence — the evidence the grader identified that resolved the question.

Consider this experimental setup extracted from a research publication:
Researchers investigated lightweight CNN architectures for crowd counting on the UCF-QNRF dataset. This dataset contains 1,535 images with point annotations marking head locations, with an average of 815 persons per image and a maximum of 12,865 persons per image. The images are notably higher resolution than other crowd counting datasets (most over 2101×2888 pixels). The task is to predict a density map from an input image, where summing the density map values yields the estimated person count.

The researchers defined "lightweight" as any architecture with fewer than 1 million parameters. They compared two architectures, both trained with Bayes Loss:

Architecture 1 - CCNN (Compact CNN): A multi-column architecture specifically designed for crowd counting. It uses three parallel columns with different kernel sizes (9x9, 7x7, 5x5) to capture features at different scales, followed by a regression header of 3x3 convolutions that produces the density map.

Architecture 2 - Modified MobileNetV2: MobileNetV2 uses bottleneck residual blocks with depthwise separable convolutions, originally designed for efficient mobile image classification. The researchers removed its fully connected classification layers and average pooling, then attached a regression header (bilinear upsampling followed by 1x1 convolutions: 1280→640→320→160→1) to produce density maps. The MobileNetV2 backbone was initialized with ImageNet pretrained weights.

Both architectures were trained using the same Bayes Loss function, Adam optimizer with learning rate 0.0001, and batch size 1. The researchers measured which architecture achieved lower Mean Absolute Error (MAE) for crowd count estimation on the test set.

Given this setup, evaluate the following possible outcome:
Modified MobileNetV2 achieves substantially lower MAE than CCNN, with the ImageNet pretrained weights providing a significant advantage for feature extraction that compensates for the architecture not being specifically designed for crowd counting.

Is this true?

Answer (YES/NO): NO